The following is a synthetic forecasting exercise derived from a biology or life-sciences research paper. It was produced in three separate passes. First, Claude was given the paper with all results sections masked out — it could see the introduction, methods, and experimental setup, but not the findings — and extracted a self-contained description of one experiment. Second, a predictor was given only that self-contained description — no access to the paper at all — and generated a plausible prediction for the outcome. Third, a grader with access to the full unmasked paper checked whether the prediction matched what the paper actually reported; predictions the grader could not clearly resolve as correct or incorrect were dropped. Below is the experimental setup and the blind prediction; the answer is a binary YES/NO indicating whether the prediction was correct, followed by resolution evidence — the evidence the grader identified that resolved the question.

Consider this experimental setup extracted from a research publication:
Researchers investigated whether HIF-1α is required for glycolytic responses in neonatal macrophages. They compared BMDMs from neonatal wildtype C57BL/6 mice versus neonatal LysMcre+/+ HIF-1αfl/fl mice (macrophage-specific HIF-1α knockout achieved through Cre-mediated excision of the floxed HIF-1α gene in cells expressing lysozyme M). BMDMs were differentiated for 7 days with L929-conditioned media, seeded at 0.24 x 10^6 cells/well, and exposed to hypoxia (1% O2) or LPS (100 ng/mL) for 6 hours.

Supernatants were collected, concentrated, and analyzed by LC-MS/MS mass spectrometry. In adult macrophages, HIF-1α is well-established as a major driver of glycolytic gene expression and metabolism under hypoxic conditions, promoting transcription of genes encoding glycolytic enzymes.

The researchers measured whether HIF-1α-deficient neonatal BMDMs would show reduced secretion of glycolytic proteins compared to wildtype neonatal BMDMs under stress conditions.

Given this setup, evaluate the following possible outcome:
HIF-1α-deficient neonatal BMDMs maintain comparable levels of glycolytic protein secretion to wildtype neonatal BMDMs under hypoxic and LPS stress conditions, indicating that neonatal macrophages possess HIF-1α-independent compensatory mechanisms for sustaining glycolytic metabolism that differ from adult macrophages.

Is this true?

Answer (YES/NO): YES